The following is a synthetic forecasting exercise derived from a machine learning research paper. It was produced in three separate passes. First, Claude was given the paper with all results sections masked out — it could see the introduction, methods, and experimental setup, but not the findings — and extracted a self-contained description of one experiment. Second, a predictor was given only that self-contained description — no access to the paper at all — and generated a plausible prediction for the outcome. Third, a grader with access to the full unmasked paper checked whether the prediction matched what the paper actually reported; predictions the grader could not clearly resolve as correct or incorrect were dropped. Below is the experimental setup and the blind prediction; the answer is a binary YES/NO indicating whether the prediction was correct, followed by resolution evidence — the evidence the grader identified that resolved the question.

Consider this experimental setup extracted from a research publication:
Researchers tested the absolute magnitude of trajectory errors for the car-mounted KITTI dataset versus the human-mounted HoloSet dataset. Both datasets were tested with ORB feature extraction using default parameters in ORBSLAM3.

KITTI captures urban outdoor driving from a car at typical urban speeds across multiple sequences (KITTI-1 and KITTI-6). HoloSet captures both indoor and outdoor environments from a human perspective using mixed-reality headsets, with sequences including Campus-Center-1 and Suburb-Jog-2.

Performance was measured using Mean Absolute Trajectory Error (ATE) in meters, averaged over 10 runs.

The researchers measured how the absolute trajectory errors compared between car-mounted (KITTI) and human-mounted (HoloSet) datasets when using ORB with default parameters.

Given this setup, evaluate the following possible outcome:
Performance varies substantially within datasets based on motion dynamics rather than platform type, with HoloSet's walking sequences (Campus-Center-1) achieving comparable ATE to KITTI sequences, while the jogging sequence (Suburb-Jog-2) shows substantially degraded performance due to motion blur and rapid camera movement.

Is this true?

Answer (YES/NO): NO